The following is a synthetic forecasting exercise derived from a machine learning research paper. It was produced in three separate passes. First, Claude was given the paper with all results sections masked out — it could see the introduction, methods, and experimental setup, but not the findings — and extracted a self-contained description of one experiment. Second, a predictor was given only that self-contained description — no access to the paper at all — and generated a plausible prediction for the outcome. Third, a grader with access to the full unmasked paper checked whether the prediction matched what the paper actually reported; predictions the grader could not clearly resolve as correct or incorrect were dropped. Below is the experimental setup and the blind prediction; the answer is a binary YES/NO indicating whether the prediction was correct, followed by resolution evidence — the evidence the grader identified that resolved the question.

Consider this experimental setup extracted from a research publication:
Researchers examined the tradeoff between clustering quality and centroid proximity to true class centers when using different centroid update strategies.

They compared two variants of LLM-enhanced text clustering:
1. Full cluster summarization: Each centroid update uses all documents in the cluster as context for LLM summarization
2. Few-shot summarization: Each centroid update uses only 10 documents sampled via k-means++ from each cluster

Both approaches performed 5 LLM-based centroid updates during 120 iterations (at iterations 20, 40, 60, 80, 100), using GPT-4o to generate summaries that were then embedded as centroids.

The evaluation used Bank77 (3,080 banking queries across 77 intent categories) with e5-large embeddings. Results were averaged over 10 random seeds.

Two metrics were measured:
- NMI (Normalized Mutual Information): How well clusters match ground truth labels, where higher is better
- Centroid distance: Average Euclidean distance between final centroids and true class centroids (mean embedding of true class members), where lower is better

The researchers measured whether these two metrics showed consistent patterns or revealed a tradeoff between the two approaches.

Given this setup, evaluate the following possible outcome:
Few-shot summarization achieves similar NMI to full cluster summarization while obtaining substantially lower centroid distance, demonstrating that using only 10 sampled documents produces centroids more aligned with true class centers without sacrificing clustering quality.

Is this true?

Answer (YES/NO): NO